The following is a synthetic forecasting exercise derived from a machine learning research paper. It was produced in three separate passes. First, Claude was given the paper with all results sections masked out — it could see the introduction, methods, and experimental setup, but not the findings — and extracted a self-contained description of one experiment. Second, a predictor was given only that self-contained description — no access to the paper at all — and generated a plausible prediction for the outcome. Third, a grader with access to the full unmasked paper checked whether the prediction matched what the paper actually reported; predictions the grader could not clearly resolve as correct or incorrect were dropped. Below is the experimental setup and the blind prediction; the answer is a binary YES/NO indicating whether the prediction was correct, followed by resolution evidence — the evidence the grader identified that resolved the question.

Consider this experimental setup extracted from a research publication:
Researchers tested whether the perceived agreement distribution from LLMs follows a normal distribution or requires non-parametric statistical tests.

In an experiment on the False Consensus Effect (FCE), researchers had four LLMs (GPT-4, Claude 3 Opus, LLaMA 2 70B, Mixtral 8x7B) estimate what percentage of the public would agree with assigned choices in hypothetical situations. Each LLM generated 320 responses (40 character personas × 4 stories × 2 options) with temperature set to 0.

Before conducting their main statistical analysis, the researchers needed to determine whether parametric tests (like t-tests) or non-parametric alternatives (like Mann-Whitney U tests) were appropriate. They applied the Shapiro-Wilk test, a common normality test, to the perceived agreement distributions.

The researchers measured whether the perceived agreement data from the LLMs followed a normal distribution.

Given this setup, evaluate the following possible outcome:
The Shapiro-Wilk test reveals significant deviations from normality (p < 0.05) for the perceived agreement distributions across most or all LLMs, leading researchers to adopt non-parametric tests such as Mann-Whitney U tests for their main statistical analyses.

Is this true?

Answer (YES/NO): YES